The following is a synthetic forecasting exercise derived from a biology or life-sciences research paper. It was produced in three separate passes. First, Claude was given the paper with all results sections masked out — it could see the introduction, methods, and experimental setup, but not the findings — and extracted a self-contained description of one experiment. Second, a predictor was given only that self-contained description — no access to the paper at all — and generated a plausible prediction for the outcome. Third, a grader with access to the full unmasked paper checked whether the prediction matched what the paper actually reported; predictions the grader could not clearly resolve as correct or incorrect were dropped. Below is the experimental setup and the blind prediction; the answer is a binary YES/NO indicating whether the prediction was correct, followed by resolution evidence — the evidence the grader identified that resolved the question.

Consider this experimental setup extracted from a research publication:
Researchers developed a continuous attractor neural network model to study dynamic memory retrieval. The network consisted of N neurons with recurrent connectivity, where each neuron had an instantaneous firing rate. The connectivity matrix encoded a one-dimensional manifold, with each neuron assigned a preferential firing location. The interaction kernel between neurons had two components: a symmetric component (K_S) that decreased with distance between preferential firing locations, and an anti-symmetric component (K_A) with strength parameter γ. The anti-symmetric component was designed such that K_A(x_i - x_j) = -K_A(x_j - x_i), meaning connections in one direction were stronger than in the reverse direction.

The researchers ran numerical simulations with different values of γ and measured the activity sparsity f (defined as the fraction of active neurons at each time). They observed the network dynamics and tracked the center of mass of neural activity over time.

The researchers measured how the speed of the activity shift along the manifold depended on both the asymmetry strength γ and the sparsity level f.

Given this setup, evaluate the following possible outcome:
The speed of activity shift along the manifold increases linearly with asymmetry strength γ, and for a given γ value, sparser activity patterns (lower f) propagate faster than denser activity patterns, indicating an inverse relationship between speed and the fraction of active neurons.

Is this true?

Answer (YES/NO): NO